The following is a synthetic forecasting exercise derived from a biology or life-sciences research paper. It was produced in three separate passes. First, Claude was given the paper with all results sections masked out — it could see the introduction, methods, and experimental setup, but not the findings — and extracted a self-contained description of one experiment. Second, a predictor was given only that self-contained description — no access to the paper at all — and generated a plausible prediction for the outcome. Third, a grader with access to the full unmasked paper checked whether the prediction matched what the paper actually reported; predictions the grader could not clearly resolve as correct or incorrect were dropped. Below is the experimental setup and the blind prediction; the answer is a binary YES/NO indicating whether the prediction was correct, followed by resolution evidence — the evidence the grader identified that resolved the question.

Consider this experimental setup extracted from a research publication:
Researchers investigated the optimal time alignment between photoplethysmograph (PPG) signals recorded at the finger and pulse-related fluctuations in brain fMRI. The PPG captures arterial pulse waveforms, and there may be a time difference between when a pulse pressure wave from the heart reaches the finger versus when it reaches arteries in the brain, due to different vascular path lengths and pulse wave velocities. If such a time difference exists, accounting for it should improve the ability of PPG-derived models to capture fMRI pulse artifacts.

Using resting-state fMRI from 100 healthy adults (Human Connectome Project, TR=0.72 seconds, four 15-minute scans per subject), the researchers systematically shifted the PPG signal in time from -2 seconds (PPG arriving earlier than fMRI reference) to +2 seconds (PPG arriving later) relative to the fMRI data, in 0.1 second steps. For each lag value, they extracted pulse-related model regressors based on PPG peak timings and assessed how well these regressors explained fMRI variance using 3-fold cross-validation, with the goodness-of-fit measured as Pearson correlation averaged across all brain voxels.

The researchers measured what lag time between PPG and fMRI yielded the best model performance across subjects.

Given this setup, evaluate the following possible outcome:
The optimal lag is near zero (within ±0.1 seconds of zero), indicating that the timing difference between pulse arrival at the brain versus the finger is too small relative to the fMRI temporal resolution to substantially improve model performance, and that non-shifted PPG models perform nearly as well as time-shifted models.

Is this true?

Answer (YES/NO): NO